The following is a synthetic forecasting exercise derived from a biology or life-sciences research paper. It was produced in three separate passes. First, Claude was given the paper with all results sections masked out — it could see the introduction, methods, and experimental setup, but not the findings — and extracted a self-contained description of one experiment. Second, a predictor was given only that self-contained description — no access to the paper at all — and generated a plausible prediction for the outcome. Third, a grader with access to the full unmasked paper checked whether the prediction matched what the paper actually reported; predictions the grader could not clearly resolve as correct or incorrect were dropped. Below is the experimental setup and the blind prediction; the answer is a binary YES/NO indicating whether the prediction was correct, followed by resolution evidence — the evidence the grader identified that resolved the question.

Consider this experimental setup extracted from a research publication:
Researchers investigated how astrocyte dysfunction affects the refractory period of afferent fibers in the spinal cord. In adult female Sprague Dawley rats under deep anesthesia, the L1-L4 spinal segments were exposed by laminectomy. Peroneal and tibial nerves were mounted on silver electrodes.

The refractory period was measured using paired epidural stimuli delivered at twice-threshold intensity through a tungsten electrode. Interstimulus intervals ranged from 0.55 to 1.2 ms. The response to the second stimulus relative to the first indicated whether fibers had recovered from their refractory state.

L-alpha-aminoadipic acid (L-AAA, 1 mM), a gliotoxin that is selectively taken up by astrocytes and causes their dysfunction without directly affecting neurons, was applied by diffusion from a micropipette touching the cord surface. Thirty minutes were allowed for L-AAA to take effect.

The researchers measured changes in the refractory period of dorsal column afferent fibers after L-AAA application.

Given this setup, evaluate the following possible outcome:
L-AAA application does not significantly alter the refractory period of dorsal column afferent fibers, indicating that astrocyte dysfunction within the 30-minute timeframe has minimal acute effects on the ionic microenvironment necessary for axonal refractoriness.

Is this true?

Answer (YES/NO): YES